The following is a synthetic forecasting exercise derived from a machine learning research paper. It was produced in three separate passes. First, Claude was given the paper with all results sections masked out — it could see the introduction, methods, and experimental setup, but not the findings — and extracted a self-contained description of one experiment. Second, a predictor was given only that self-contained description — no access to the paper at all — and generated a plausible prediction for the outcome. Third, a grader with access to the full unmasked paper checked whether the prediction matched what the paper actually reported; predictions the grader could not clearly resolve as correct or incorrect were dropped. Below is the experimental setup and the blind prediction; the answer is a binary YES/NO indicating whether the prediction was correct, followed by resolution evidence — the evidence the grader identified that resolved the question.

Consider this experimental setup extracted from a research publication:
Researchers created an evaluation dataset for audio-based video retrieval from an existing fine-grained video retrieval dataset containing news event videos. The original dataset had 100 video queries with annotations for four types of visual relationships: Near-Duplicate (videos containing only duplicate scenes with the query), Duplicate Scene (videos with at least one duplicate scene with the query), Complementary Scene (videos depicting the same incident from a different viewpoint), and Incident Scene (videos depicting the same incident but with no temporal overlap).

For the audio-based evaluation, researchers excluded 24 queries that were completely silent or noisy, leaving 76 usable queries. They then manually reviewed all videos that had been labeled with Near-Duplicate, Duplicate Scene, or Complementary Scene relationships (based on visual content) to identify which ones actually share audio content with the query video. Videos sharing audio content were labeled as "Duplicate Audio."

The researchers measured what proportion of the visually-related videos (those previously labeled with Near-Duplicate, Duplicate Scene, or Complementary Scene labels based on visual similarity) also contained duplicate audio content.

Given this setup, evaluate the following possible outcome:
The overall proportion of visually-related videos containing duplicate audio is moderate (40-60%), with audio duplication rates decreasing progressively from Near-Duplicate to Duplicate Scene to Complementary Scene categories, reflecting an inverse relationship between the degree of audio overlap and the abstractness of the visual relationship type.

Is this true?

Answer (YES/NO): NO